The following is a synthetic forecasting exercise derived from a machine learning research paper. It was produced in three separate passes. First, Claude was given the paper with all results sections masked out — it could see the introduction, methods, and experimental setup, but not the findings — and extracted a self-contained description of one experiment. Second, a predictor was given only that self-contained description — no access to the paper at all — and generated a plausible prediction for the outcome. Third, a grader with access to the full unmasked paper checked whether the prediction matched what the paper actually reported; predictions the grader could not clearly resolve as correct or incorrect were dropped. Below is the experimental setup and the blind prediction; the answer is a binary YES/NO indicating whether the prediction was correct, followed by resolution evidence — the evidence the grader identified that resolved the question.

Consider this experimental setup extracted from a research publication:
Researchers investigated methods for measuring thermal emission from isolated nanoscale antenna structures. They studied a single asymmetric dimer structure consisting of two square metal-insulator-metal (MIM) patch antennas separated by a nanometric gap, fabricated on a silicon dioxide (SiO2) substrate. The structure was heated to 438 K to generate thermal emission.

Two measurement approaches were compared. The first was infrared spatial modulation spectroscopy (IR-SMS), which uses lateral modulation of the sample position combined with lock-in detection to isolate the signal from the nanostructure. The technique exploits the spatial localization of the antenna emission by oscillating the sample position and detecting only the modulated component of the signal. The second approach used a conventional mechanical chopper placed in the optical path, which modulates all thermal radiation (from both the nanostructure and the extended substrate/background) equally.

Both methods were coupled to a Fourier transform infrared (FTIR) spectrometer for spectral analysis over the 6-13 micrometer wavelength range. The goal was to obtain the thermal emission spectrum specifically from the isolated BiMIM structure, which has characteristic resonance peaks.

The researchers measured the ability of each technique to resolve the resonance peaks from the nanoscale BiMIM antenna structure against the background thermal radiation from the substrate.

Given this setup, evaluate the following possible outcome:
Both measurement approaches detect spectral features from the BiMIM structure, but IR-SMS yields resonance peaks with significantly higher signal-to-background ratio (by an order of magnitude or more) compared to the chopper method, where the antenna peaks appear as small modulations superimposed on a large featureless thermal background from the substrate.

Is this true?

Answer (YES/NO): NO